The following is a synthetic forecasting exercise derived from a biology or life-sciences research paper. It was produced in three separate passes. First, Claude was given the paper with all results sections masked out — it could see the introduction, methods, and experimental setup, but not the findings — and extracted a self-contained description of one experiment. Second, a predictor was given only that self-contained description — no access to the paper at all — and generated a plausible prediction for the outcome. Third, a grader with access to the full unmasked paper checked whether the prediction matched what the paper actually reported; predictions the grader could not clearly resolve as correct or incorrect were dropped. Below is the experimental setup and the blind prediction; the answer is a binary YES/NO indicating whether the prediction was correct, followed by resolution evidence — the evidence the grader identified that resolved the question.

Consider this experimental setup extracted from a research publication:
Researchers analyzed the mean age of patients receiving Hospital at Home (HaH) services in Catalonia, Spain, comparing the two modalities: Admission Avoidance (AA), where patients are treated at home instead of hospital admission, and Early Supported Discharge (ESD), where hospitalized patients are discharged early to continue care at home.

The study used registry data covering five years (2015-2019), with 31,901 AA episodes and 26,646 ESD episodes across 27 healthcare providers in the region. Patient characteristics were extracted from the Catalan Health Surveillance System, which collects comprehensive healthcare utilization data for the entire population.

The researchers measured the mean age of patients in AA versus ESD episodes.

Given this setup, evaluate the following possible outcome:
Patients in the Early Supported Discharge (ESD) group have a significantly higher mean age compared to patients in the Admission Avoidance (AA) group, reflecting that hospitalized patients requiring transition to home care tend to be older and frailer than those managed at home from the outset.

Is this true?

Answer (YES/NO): NO